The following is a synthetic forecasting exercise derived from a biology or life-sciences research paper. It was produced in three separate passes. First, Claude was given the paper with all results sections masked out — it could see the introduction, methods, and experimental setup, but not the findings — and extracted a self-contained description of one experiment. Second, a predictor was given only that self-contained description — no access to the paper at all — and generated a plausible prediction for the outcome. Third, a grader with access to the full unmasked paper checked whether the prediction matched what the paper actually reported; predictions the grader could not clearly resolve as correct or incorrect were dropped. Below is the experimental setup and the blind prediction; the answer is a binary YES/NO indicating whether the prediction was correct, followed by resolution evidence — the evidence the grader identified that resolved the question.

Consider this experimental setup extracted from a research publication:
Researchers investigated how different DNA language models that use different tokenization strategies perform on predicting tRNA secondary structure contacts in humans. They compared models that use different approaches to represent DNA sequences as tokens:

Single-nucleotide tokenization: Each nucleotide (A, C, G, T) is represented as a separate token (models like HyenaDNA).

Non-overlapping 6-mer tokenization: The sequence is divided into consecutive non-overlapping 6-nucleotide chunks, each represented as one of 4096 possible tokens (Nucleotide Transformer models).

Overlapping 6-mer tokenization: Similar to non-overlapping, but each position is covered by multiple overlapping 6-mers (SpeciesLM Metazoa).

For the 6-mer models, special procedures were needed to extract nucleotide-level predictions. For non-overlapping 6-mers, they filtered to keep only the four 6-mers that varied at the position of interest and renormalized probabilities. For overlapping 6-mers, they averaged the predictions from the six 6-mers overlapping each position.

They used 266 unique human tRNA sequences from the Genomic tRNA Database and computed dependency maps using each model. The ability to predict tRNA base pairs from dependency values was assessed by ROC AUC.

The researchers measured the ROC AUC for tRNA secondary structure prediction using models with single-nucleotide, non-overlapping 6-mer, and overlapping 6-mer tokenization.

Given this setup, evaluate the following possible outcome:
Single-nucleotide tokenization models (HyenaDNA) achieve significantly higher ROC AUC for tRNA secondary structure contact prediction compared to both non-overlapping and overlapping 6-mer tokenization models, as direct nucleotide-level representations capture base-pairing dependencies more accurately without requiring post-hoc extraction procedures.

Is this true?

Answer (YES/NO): NO